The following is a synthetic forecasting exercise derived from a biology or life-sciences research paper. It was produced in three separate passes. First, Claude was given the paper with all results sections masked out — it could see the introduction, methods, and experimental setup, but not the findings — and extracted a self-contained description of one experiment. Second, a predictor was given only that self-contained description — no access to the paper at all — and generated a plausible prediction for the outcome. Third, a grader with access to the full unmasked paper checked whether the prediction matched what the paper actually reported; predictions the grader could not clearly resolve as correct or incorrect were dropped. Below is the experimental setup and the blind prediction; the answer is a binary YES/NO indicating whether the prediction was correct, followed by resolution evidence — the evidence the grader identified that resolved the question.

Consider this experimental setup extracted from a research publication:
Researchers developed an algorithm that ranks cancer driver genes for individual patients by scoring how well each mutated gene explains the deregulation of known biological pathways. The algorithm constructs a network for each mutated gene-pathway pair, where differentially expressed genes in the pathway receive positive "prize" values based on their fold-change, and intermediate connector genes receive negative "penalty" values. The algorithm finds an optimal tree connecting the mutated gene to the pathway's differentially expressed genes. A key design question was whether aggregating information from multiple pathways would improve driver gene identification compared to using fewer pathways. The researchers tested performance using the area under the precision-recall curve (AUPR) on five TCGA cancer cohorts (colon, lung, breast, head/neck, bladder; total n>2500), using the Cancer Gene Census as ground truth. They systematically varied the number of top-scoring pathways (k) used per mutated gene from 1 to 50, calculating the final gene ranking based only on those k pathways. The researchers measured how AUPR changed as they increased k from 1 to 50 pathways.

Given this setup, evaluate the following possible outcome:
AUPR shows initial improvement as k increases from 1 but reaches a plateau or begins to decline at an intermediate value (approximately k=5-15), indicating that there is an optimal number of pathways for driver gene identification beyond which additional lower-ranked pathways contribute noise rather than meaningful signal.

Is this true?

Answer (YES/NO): NO